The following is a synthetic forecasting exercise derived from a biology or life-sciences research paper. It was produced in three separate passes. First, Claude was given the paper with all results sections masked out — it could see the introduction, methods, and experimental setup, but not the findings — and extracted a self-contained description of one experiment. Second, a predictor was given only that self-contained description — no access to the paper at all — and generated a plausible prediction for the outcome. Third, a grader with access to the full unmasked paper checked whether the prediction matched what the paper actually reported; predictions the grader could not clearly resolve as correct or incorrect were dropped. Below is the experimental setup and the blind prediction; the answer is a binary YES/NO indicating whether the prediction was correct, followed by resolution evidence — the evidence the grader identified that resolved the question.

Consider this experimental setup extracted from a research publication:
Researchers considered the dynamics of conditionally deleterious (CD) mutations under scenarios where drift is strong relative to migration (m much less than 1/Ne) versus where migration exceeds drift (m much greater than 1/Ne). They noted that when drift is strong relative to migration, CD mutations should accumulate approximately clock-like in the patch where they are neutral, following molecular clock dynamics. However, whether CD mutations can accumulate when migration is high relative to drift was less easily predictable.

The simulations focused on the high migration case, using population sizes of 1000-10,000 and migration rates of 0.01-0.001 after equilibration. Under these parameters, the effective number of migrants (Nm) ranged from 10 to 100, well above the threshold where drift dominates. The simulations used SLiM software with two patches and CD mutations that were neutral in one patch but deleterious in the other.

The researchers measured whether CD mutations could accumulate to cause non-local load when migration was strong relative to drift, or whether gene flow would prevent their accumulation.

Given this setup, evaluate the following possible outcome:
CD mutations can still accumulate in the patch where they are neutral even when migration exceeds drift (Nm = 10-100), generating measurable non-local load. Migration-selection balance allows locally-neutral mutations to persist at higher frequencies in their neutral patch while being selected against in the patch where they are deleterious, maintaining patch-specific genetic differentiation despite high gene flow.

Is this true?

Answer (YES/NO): YES